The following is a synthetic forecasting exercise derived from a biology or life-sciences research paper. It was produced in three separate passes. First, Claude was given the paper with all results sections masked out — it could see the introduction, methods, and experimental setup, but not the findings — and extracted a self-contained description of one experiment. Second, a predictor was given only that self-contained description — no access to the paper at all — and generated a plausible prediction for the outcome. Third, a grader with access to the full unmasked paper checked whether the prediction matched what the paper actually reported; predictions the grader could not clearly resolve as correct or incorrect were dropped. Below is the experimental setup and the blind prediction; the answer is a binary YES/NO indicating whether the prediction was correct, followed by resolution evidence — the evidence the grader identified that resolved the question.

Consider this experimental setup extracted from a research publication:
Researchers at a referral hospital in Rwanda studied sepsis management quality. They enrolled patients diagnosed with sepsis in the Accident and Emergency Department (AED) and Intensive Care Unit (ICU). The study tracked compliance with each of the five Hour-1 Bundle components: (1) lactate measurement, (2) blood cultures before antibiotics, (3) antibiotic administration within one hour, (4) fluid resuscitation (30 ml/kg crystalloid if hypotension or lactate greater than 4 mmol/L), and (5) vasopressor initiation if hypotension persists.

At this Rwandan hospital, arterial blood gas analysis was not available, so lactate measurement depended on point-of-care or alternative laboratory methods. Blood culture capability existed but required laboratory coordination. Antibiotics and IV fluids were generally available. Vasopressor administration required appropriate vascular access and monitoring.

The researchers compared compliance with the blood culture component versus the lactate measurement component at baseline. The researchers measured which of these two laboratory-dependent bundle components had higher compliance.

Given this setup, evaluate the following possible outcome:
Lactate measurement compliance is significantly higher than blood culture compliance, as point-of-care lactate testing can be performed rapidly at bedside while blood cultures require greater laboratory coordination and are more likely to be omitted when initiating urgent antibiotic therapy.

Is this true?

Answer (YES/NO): NO